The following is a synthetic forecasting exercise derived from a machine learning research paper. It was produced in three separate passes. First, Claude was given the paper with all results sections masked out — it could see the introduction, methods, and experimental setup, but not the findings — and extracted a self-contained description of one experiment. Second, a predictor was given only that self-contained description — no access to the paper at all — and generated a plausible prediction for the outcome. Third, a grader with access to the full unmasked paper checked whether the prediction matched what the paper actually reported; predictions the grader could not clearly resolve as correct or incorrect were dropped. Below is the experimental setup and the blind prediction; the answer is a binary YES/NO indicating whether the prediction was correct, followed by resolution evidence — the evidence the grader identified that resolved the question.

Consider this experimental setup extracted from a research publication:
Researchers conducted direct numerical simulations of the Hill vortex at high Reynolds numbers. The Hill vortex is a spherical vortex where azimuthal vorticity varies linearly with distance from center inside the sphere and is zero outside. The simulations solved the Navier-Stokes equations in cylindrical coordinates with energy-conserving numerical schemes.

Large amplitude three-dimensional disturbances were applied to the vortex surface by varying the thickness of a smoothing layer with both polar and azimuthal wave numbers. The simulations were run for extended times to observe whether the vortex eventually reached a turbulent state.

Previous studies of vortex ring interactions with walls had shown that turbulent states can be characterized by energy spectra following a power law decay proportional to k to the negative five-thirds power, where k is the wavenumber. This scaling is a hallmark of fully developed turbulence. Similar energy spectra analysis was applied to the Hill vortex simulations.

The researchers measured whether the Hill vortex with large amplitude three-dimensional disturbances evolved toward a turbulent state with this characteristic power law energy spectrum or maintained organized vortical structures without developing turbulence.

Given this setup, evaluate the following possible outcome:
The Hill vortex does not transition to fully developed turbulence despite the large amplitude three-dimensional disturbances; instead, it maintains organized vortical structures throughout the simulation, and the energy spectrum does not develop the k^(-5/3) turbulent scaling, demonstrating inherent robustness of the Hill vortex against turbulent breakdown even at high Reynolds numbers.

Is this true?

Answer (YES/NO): NO